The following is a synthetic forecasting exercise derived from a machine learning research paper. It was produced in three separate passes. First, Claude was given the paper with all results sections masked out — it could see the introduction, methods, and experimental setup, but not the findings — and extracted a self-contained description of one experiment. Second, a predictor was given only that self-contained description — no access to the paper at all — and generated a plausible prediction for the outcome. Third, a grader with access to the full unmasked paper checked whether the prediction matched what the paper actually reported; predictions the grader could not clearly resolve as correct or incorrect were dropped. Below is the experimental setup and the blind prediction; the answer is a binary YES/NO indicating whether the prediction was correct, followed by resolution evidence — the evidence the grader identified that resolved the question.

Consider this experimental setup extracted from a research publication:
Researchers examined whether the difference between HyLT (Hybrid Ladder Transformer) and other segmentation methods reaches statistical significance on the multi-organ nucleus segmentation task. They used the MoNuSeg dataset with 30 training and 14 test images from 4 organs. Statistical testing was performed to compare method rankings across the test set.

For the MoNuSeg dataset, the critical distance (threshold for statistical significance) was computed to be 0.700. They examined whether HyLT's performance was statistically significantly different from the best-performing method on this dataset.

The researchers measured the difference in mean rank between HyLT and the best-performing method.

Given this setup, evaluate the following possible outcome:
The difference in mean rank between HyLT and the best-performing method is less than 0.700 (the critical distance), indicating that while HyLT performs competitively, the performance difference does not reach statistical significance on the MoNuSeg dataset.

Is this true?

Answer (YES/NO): YES